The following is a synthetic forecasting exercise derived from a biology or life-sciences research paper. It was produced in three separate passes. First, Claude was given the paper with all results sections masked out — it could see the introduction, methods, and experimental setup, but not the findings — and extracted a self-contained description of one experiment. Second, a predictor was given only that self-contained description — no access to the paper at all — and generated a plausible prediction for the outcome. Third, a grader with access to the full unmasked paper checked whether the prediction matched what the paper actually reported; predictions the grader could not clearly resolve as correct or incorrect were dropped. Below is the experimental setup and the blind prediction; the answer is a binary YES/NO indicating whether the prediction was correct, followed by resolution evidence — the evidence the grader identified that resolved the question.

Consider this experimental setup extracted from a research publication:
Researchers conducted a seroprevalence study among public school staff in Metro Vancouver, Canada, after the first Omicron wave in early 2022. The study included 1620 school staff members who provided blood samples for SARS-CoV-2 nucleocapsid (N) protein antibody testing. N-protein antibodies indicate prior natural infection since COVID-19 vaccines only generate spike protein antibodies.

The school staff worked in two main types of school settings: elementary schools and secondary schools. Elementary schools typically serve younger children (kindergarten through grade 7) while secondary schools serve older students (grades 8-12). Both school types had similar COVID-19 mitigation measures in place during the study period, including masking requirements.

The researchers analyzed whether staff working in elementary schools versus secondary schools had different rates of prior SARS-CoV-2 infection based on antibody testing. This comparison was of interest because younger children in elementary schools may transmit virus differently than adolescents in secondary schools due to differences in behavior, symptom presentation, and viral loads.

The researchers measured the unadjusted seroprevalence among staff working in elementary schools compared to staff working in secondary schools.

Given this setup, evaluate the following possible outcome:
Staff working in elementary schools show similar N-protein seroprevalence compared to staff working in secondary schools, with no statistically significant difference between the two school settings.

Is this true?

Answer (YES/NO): YES